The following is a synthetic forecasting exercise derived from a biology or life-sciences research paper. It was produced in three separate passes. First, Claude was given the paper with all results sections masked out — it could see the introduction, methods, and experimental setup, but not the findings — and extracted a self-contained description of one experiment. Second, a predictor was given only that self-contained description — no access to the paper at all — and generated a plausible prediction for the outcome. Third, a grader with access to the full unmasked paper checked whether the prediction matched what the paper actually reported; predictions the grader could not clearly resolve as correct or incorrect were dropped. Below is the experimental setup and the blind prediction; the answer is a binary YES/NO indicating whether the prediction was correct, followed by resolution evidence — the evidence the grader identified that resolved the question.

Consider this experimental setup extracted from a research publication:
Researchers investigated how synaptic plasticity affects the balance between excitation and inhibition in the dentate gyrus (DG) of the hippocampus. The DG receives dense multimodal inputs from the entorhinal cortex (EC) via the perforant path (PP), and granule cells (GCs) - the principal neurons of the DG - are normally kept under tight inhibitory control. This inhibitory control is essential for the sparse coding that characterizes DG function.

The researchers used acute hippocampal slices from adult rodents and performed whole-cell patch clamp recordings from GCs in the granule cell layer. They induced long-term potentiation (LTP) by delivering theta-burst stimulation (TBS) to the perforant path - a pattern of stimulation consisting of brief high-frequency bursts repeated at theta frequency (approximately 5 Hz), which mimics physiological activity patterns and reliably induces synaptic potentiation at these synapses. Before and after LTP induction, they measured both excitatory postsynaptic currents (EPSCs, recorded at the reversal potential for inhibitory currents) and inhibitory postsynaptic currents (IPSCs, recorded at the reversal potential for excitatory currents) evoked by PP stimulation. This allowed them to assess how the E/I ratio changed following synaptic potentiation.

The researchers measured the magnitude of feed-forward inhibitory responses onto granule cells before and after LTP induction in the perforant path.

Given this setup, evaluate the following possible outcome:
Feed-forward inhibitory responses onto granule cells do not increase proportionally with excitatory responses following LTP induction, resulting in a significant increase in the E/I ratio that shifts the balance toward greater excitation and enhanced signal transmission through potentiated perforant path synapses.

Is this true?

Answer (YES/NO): YES